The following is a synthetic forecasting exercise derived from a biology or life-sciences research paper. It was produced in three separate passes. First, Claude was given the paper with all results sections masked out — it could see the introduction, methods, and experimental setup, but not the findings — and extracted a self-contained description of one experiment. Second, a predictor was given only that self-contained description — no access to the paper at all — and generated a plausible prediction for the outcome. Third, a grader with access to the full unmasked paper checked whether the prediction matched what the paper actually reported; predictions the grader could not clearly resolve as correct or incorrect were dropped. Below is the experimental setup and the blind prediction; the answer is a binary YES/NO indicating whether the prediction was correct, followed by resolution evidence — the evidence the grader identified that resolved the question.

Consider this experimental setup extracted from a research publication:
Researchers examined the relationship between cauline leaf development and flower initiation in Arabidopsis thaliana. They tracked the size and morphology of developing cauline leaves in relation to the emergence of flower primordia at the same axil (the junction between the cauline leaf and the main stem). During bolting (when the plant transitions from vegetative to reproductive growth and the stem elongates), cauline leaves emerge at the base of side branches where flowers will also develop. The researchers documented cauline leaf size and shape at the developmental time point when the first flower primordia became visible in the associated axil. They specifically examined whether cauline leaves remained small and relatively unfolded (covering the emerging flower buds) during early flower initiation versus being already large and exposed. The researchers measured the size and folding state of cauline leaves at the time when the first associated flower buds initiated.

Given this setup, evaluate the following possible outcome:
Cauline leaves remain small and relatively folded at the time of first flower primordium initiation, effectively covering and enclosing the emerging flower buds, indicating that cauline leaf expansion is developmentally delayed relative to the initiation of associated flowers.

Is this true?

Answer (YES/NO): YES